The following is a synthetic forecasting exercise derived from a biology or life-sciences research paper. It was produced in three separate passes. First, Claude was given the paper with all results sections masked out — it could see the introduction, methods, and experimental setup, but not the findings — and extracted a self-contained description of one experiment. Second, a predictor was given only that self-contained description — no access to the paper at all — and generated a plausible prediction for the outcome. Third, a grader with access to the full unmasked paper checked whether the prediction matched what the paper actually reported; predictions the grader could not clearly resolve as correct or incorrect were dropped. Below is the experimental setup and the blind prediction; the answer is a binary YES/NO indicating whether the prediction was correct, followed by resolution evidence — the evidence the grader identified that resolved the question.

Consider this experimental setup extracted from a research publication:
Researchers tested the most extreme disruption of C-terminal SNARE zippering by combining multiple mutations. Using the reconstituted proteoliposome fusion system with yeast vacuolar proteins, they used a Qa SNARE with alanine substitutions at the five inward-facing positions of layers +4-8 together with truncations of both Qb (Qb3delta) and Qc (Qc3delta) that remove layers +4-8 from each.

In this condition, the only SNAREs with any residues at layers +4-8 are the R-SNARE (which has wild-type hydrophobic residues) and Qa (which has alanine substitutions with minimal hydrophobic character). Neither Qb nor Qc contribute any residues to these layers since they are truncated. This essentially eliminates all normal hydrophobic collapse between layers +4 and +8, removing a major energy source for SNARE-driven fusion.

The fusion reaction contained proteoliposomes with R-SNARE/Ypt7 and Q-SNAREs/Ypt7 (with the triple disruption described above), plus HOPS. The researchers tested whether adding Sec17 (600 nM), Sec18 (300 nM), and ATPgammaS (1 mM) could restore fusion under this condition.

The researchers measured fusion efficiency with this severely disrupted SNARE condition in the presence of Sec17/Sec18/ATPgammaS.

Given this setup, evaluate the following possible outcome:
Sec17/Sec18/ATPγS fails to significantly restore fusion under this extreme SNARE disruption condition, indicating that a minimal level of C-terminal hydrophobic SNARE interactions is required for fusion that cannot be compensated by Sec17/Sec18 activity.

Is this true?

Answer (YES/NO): NO